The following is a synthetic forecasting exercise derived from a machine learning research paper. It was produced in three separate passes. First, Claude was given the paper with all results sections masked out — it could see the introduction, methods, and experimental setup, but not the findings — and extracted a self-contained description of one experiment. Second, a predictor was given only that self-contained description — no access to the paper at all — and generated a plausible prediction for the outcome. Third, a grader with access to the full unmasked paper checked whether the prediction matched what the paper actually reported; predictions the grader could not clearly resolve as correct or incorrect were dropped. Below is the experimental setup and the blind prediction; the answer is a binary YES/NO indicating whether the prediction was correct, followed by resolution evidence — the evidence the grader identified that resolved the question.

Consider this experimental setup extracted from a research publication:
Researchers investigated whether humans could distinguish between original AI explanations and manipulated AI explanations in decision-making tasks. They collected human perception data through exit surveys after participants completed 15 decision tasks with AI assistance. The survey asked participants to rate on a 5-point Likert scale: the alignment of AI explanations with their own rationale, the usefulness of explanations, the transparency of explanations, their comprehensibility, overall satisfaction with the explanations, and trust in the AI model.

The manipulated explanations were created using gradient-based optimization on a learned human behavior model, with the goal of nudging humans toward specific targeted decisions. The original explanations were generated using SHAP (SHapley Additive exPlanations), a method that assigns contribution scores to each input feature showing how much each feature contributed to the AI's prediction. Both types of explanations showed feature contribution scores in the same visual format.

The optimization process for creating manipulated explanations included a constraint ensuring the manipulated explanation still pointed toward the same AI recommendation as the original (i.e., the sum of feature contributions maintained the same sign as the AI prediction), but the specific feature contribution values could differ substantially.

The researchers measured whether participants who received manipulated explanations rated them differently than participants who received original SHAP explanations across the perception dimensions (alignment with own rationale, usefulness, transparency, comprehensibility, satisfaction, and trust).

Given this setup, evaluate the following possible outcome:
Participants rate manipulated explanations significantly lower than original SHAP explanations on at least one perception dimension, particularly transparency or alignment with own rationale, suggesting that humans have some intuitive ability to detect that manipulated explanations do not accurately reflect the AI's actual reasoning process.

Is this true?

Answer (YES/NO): NO